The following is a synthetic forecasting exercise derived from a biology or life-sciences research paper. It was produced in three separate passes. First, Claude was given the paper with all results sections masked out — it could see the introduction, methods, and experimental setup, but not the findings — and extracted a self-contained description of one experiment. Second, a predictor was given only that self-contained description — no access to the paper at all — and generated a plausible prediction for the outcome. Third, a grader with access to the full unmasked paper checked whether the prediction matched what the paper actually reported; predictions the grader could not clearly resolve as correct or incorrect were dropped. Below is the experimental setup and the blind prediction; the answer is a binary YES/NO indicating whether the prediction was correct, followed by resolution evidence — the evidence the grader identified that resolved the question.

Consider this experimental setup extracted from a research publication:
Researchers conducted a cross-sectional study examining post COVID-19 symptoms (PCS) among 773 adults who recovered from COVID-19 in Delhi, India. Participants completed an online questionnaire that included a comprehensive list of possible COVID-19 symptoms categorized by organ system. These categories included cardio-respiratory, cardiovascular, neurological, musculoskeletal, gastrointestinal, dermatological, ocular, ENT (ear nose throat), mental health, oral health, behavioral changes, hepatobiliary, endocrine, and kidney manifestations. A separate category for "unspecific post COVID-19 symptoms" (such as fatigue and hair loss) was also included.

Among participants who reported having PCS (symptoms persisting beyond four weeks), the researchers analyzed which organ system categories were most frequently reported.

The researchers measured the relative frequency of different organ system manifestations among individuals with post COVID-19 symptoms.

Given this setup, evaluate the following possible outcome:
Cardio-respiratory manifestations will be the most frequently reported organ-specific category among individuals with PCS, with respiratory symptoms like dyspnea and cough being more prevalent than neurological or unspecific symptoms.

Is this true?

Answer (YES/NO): NO